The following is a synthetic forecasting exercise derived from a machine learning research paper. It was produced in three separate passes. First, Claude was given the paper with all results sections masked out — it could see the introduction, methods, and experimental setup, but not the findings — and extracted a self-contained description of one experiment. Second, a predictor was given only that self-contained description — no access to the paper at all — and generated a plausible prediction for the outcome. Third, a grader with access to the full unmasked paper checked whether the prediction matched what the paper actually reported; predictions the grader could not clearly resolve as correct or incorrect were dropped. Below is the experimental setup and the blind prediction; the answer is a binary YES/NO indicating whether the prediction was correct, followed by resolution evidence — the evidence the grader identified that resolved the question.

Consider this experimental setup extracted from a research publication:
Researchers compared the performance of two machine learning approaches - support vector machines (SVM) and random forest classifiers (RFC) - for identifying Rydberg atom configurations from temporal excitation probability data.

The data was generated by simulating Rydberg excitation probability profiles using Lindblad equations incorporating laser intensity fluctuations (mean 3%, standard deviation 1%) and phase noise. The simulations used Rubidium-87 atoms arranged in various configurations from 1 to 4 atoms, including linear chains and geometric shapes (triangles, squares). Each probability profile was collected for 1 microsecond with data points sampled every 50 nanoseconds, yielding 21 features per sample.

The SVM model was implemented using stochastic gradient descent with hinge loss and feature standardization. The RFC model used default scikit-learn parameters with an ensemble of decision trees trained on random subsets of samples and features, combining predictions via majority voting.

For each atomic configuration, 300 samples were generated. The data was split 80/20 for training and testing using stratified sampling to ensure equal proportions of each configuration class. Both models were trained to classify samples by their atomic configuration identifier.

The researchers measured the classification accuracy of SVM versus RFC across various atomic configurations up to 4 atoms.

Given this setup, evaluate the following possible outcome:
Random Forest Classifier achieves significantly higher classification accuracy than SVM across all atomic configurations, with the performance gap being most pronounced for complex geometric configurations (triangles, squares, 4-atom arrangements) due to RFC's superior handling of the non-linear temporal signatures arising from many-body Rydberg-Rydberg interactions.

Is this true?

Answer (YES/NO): NO